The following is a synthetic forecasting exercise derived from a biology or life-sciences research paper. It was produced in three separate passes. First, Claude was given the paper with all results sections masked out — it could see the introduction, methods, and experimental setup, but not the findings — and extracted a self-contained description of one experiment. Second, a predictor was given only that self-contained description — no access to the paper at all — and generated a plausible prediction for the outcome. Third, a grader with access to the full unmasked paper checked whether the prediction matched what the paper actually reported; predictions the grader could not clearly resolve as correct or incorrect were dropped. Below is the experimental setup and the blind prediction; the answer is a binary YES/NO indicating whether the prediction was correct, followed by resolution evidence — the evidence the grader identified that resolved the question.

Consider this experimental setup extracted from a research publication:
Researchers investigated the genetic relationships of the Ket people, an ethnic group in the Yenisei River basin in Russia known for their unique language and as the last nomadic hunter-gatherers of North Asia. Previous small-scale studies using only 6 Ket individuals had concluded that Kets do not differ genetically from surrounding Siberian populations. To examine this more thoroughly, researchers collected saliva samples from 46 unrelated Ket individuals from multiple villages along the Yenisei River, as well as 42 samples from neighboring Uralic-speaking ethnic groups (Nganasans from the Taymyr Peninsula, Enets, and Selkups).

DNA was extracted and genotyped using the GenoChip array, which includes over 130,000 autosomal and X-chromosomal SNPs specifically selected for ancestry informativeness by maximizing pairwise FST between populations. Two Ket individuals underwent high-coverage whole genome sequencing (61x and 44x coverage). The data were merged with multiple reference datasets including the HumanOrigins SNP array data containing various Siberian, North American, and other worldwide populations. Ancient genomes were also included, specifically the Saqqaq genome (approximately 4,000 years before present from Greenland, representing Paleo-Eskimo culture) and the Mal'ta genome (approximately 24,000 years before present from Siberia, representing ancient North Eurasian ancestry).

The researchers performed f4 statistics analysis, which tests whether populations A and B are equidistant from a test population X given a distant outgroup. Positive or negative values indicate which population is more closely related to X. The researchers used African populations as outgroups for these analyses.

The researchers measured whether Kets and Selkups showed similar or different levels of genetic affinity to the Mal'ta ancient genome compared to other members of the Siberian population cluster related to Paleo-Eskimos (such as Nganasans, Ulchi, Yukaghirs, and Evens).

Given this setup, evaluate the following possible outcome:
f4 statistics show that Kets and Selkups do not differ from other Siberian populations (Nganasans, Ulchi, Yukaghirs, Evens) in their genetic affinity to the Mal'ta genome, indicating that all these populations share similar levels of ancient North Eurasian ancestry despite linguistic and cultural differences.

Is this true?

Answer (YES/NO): NO